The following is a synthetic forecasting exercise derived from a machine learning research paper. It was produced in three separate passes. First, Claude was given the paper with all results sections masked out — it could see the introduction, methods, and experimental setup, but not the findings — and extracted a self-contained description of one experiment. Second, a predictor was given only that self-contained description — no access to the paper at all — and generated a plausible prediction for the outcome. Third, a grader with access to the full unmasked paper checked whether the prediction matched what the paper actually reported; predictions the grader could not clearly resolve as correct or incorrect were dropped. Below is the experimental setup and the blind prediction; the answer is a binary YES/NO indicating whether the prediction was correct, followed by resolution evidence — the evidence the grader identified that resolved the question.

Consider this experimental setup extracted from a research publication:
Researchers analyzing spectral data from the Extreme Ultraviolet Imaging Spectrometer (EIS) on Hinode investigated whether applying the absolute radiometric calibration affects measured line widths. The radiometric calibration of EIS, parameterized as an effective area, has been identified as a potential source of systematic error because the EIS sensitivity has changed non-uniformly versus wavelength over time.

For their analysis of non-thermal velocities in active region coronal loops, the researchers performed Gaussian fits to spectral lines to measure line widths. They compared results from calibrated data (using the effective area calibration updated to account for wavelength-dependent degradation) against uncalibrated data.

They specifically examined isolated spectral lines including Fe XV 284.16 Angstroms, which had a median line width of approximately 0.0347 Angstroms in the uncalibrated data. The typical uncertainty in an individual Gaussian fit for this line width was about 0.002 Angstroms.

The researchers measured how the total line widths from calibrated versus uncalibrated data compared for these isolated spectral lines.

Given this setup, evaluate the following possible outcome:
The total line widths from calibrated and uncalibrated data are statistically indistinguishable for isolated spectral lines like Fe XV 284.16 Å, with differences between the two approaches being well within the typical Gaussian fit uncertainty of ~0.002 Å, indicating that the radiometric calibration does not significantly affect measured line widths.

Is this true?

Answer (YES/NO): YES